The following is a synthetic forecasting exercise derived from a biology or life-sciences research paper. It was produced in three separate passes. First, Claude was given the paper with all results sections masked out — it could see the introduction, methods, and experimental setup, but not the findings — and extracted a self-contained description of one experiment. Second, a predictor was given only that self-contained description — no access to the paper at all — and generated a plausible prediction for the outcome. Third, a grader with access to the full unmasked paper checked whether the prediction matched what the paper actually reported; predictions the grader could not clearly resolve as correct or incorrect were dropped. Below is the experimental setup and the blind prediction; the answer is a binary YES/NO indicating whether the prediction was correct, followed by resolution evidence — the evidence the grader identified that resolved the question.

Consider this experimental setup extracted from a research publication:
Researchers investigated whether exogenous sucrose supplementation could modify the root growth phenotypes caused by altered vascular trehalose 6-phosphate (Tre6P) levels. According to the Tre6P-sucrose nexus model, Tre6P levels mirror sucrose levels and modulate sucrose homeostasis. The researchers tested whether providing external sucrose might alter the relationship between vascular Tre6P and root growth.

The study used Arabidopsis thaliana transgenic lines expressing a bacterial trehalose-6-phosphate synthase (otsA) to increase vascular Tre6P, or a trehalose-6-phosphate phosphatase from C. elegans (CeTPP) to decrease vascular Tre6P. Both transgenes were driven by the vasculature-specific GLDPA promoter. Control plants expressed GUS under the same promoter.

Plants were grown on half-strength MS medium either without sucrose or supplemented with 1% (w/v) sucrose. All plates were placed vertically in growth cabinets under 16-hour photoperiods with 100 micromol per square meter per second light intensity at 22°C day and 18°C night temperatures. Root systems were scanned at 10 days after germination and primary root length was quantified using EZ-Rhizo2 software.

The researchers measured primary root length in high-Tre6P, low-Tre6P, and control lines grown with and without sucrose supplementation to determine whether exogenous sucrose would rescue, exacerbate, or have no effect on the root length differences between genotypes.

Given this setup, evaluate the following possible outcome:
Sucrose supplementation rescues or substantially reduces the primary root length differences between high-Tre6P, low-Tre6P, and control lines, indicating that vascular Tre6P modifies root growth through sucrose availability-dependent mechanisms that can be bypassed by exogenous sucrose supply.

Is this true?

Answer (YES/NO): NO